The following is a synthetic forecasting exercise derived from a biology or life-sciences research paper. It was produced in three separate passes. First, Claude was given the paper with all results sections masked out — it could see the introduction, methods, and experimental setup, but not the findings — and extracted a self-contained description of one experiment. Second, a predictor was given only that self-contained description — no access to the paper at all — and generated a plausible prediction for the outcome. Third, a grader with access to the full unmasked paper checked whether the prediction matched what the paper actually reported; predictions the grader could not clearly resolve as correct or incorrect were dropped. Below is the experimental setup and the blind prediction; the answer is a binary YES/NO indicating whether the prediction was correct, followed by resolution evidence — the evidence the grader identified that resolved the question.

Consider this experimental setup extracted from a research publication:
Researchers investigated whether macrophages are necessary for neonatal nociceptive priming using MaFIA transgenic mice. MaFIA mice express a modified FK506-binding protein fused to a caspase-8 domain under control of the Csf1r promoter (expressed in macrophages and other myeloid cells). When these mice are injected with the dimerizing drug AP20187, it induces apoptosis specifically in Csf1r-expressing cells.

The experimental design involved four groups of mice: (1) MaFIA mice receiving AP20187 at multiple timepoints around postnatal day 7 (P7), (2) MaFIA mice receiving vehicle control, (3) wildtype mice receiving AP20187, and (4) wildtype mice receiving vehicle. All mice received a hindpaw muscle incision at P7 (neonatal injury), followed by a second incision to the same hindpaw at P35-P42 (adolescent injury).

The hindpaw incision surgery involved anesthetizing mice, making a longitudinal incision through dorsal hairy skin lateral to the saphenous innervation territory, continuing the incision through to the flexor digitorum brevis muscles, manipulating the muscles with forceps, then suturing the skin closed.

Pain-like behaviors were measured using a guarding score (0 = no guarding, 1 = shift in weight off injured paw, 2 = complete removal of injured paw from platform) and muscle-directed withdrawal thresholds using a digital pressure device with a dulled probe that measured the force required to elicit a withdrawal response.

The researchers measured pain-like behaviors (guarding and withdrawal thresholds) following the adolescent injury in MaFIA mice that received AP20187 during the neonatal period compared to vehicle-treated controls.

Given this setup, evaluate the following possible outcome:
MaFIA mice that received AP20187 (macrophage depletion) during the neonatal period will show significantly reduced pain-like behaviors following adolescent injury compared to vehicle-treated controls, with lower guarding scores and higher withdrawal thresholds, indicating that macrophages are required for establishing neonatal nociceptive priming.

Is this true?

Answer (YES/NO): YES